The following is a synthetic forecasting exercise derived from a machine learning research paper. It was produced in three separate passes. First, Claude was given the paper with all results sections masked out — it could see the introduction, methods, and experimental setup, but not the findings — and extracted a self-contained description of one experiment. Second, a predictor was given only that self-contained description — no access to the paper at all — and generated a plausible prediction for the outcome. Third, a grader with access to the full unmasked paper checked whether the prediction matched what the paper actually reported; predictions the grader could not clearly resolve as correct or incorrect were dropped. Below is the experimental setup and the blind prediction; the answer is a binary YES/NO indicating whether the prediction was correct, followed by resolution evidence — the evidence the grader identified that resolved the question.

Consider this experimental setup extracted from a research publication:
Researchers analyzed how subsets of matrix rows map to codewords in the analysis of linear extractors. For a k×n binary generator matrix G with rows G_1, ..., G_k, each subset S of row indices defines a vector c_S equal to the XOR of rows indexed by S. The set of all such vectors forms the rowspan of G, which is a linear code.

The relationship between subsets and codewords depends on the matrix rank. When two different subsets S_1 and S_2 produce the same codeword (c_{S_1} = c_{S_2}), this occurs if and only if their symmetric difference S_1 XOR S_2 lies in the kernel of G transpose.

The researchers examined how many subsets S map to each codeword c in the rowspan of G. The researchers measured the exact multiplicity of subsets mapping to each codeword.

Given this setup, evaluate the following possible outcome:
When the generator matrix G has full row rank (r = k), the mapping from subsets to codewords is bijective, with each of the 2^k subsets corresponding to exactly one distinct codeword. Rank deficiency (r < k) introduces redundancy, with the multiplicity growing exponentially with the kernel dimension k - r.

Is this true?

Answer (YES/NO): YES